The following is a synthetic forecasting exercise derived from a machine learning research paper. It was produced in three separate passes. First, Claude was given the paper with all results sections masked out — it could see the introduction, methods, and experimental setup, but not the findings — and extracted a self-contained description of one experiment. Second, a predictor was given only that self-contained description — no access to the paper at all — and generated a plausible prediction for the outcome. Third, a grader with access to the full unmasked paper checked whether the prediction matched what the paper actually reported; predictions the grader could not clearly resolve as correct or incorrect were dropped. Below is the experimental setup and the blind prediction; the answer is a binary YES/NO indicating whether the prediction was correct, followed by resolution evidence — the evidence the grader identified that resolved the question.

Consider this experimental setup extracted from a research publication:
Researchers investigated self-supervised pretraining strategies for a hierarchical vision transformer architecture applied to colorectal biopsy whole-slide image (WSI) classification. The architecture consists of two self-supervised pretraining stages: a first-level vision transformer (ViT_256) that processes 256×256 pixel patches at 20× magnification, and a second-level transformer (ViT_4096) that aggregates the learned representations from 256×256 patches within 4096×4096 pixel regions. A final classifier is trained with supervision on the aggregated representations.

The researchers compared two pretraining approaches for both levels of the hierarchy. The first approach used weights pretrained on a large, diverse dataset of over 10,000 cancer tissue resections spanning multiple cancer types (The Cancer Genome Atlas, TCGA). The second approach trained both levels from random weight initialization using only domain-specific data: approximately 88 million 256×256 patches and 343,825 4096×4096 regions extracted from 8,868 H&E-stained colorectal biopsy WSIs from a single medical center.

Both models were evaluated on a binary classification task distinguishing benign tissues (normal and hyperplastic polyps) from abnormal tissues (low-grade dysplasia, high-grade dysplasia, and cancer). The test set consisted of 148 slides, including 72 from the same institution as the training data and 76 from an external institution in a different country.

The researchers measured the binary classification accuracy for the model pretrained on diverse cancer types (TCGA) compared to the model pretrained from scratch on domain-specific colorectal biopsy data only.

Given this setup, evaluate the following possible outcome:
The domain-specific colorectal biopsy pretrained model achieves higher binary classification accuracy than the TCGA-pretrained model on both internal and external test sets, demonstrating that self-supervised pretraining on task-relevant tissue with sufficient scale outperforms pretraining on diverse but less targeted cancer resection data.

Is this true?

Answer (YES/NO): NO